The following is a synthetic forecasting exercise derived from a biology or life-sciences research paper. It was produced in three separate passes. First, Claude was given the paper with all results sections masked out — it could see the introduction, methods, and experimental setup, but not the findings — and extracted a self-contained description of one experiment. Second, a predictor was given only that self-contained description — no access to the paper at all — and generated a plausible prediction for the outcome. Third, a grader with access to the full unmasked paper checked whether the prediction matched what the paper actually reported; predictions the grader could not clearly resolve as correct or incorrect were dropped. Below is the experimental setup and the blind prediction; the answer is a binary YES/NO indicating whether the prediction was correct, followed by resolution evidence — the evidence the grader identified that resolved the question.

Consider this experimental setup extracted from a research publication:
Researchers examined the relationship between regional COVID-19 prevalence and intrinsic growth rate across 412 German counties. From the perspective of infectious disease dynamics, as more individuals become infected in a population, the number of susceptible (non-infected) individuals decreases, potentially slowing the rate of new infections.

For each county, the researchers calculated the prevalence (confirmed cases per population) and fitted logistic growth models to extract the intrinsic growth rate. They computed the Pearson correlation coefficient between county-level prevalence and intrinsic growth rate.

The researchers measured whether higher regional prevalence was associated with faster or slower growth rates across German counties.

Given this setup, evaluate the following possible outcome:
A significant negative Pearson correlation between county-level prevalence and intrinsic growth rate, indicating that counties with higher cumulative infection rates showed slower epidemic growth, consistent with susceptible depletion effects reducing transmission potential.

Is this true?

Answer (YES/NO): YES